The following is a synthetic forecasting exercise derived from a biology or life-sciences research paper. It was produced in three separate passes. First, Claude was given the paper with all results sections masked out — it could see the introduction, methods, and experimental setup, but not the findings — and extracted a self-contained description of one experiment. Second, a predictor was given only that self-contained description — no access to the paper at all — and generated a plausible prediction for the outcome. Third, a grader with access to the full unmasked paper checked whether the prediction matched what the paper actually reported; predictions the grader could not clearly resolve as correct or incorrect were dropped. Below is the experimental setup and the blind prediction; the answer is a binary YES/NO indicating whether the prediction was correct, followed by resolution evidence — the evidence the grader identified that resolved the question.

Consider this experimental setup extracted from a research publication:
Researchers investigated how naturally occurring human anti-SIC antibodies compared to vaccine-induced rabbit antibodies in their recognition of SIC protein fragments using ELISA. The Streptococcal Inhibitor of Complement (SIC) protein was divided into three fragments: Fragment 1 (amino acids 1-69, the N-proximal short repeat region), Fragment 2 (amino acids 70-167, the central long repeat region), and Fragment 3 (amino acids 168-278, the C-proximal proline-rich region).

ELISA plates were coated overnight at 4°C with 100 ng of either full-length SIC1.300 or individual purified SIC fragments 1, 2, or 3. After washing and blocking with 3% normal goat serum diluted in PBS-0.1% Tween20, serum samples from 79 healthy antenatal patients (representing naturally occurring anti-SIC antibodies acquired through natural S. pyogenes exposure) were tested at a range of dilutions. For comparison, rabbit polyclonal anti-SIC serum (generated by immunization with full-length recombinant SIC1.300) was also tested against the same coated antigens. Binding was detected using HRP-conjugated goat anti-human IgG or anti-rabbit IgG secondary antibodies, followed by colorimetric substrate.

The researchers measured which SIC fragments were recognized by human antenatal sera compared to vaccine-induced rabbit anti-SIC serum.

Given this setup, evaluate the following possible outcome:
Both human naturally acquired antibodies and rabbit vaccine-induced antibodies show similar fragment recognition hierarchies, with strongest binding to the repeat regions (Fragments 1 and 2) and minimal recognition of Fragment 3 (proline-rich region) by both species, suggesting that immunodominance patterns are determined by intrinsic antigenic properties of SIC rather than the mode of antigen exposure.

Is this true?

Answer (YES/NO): NO